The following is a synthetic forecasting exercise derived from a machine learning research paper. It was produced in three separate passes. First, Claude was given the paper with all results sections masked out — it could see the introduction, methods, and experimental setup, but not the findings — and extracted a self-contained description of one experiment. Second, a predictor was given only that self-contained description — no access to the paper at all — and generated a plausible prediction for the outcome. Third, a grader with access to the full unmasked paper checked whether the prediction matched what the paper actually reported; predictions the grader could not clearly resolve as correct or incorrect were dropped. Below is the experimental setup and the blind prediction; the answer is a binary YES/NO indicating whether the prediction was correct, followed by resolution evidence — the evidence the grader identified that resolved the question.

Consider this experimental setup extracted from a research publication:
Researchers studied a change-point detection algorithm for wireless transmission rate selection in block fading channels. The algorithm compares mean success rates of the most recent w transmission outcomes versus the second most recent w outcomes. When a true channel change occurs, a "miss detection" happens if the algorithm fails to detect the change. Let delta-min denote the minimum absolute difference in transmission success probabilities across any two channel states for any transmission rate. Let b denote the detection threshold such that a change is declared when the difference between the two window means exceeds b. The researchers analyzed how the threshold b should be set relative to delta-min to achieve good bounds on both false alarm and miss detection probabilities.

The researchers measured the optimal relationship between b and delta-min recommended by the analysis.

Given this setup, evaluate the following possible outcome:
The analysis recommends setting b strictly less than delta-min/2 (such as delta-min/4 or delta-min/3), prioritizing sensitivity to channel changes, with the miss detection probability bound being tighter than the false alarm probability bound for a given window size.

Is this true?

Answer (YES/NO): NO